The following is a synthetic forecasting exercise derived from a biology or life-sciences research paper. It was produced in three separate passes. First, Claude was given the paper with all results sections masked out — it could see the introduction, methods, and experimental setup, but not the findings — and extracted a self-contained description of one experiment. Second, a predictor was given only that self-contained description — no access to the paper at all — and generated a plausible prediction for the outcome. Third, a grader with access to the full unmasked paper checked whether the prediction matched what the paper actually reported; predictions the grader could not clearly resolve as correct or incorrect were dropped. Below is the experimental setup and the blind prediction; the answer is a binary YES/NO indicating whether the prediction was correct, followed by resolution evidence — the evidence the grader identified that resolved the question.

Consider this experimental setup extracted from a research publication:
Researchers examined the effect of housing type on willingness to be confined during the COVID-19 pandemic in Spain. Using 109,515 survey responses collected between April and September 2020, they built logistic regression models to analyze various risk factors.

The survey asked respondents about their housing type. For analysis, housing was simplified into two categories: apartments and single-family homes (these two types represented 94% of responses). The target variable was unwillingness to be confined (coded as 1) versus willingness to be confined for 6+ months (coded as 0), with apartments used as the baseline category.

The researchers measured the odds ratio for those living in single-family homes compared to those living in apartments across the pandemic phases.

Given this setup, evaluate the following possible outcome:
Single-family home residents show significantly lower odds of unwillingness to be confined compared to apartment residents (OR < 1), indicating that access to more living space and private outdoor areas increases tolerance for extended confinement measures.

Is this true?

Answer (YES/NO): YES